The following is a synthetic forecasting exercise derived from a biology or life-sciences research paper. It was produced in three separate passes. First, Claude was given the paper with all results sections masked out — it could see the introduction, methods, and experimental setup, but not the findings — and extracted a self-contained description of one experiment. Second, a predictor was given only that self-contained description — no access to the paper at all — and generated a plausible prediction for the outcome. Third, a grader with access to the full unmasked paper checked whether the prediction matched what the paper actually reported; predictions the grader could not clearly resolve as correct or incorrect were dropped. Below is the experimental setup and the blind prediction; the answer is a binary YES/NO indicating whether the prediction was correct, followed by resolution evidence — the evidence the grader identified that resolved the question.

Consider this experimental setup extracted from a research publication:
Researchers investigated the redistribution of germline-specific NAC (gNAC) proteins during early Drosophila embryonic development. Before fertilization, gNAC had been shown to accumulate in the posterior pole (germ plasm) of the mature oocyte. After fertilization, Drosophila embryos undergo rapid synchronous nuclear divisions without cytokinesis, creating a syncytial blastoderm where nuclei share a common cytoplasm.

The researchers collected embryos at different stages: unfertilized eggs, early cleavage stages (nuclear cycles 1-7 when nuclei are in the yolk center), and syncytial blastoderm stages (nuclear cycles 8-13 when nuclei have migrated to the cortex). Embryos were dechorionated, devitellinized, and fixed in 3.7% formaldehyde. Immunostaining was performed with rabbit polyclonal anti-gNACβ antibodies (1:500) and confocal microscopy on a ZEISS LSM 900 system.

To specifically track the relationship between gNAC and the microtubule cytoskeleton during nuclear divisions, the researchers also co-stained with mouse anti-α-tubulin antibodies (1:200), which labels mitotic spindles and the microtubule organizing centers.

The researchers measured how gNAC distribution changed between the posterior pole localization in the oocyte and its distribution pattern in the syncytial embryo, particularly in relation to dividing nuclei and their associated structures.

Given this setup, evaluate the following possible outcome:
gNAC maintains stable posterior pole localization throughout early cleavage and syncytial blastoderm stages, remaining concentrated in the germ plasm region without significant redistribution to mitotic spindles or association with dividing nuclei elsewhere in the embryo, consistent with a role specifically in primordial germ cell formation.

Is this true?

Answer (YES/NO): NO